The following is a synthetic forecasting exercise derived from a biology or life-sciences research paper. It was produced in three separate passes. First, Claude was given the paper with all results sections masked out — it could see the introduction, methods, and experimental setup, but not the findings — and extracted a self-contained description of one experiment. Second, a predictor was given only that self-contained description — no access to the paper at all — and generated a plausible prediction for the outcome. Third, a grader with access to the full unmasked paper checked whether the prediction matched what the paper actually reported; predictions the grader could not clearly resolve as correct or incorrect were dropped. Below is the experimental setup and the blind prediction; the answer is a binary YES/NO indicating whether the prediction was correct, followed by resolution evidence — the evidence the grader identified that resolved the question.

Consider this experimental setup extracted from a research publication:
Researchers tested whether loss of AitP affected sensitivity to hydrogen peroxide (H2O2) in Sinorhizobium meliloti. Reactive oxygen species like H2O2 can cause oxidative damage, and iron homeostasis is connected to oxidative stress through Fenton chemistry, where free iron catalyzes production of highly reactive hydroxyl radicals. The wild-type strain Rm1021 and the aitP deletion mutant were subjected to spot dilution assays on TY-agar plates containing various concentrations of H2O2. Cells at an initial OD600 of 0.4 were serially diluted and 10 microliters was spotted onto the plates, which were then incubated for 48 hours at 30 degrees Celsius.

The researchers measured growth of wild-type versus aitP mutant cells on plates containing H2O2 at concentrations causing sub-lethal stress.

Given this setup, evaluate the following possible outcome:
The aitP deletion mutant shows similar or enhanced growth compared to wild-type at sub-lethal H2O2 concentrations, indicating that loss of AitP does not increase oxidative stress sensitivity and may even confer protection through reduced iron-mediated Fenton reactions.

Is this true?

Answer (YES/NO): NO